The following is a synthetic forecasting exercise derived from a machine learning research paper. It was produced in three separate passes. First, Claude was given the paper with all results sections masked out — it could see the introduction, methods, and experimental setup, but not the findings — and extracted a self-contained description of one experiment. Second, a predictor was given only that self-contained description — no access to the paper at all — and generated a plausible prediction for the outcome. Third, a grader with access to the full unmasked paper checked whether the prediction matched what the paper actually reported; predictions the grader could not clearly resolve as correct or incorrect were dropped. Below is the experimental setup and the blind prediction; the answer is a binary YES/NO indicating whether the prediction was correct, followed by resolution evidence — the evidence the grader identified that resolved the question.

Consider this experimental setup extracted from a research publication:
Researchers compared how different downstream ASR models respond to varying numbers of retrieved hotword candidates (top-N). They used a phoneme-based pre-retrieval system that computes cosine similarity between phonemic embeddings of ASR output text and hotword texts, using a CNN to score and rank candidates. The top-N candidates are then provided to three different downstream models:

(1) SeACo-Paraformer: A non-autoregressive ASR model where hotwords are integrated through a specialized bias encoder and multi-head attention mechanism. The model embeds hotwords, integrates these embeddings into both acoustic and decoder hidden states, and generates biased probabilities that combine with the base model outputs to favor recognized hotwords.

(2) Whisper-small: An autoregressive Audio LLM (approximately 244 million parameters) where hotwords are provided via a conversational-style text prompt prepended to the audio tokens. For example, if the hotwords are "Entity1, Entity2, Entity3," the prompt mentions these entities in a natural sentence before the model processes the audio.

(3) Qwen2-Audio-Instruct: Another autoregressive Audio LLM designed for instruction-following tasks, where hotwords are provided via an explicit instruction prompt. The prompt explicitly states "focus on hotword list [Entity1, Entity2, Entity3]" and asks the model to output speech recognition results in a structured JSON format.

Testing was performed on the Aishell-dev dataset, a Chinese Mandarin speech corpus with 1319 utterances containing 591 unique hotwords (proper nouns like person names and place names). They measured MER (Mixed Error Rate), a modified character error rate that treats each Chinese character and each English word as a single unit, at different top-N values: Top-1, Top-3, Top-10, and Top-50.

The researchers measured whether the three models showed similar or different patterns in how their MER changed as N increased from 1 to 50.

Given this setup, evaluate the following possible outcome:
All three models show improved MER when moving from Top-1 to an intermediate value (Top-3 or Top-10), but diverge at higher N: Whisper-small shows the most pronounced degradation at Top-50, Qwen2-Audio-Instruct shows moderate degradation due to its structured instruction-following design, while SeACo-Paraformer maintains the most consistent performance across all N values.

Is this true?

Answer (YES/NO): NO